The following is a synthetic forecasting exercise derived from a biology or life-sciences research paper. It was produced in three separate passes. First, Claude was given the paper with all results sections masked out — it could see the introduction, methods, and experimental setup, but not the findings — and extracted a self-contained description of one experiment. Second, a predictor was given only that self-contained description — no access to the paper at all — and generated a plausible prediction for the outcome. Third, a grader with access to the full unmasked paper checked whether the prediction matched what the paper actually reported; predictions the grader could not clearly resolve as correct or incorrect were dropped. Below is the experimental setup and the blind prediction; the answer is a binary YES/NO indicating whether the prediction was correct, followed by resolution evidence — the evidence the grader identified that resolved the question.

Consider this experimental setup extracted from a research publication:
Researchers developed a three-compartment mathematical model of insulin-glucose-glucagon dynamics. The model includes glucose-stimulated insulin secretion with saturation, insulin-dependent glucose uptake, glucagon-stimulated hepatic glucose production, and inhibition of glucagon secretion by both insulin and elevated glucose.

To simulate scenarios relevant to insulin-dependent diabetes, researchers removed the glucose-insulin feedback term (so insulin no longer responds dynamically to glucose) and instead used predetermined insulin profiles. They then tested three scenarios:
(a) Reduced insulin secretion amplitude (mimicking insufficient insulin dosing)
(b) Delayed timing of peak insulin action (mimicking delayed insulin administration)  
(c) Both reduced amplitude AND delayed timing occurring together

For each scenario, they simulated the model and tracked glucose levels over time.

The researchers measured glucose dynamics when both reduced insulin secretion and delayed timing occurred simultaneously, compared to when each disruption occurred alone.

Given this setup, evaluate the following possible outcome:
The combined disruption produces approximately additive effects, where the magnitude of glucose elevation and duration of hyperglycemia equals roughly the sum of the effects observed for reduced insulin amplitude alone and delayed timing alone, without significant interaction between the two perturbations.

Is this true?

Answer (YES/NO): NO